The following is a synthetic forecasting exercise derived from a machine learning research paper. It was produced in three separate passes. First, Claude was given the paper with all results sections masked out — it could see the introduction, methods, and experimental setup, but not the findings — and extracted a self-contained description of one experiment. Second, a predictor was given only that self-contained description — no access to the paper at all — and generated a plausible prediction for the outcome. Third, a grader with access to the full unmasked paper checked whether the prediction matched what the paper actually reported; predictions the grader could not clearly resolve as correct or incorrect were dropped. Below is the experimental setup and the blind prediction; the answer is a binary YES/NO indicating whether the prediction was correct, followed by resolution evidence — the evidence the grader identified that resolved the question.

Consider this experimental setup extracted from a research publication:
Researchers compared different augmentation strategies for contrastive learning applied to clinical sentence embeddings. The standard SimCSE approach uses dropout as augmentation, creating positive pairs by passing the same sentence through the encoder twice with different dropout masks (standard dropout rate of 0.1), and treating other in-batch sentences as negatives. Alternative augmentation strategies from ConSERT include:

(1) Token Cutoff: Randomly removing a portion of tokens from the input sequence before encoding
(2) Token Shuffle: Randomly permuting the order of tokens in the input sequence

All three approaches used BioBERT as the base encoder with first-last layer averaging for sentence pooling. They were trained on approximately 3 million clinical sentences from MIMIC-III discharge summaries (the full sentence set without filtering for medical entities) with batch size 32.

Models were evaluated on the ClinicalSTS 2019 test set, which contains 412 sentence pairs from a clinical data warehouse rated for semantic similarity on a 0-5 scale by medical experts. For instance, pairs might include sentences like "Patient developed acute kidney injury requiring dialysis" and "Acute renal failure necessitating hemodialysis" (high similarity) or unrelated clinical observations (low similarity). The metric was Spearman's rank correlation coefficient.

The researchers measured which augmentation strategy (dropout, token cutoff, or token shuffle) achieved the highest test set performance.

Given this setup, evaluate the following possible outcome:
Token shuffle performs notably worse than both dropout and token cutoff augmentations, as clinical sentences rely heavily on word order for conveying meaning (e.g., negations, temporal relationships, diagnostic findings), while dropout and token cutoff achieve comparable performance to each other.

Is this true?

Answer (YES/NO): NO